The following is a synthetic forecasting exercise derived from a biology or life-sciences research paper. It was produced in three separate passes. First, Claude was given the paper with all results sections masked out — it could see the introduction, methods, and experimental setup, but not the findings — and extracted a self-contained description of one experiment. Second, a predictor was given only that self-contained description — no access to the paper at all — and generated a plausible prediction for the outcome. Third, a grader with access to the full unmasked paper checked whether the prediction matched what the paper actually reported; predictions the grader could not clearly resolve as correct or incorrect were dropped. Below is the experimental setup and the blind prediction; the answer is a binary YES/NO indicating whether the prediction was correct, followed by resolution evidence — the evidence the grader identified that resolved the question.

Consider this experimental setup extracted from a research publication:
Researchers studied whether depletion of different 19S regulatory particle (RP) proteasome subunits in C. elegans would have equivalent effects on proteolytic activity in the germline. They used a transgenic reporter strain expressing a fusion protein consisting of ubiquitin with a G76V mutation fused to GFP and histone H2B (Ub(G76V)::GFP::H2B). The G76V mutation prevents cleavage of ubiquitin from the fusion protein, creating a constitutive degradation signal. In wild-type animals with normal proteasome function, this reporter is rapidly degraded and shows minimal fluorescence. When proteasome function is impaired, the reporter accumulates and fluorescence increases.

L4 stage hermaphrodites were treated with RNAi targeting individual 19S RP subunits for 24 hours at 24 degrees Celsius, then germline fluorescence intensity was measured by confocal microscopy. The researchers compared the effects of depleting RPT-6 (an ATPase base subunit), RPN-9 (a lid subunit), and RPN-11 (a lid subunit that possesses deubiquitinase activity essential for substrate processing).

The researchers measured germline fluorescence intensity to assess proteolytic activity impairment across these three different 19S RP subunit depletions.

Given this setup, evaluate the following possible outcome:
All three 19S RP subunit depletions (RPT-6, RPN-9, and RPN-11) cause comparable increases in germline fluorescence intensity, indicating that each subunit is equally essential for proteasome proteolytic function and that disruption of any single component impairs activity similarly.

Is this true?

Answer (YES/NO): NO